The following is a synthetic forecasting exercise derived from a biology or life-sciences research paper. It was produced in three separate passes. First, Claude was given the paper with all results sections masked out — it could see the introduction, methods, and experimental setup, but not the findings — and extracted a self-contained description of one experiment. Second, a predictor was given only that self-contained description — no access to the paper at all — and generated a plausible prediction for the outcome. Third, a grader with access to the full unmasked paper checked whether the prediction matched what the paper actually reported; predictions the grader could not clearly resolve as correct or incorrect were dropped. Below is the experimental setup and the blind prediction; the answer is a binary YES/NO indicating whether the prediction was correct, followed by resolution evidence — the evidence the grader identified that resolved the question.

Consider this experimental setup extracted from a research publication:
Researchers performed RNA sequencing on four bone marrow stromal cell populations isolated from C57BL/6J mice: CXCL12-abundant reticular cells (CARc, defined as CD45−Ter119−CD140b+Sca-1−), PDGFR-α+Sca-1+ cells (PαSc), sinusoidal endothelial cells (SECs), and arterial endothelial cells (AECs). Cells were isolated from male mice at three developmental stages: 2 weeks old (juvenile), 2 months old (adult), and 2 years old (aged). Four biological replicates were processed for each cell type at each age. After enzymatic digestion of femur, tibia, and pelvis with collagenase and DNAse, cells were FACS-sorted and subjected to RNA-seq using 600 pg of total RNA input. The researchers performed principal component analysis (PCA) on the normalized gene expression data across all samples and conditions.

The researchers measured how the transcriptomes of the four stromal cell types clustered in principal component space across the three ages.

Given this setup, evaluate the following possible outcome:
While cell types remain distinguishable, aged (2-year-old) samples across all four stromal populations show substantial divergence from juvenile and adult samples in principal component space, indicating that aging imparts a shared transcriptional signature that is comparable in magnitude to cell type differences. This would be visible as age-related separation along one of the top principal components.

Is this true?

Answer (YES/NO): NO